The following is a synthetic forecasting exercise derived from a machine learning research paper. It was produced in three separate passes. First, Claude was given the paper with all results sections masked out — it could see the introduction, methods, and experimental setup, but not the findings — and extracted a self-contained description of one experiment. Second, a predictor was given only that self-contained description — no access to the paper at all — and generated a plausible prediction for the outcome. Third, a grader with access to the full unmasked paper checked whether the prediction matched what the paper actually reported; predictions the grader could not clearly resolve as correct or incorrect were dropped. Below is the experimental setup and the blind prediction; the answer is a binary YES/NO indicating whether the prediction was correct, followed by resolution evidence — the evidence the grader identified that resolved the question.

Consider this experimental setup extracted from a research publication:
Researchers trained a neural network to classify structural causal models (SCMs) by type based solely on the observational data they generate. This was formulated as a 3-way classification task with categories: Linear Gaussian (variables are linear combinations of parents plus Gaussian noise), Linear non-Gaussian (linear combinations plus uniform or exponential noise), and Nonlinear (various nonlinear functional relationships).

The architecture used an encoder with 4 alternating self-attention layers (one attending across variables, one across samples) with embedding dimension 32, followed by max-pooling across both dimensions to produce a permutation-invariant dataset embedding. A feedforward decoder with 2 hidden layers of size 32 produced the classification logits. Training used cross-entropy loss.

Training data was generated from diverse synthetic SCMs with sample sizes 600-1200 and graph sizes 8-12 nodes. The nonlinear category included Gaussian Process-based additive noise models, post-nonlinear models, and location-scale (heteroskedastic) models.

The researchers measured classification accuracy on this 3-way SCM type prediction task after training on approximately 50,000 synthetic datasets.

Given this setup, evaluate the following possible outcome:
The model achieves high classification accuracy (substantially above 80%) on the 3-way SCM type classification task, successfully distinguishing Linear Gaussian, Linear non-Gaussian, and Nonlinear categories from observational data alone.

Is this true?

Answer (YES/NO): YES